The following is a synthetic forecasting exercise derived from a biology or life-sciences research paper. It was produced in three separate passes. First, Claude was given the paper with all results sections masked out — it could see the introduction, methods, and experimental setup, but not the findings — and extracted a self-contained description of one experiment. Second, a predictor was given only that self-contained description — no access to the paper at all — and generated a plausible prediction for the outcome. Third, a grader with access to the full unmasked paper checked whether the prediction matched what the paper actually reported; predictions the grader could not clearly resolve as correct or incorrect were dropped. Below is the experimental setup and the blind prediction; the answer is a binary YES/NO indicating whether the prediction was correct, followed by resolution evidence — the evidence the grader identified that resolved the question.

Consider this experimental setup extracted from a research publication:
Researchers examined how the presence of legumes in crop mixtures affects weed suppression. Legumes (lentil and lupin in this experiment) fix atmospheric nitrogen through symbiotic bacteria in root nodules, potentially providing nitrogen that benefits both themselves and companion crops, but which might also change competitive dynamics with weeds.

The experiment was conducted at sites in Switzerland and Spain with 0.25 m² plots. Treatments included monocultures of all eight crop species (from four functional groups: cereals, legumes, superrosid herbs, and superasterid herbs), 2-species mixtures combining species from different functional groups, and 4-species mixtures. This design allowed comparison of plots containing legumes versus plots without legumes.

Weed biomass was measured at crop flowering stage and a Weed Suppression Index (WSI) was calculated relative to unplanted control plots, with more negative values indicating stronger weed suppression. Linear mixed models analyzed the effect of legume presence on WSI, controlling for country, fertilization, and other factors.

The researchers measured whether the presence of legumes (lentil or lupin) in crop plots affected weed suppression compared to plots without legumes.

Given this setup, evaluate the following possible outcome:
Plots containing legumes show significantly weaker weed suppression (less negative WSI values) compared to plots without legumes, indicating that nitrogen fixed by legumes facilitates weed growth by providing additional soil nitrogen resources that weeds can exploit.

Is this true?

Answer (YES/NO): NO